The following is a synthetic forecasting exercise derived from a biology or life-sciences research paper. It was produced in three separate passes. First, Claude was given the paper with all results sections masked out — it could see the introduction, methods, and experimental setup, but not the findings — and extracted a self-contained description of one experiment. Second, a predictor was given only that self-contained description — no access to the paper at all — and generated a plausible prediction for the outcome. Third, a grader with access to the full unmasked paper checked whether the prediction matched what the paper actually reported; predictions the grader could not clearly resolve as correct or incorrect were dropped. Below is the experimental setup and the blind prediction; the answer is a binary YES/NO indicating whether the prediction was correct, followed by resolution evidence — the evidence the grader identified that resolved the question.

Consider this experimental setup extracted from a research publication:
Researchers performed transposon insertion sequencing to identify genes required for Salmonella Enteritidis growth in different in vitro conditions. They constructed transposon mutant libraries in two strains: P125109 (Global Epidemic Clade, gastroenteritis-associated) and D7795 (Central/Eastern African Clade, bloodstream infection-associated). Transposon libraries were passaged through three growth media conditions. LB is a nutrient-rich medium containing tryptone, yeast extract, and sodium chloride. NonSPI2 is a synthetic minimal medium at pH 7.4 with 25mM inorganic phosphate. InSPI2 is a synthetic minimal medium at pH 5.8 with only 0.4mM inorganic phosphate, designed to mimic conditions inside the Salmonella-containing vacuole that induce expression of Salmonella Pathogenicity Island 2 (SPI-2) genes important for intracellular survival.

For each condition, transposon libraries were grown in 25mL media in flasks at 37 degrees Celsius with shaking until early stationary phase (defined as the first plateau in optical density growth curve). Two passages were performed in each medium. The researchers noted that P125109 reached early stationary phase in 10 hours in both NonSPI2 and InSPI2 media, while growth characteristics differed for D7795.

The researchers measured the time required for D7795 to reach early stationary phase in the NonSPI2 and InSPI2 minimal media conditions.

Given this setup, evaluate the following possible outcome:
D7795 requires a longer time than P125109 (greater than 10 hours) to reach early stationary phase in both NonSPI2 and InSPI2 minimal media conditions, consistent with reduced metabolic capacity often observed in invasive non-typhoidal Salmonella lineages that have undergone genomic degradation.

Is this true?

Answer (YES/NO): YES